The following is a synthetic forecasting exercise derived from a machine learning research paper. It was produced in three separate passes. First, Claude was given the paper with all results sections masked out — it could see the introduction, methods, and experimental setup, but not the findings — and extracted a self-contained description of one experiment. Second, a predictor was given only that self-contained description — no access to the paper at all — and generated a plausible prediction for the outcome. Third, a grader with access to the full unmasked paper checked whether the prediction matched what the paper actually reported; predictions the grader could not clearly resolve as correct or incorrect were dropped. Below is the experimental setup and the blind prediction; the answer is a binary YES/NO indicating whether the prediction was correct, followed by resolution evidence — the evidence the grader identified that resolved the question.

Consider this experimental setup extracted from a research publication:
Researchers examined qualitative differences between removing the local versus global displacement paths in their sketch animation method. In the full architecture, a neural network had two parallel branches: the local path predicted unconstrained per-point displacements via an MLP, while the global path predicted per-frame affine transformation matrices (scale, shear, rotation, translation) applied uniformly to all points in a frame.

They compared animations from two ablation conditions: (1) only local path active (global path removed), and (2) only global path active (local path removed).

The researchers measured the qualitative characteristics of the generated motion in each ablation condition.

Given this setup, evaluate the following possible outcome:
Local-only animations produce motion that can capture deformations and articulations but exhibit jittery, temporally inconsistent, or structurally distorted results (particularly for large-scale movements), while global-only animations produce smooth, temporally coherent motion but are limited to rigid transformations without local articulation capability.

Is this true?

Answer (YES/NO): NO